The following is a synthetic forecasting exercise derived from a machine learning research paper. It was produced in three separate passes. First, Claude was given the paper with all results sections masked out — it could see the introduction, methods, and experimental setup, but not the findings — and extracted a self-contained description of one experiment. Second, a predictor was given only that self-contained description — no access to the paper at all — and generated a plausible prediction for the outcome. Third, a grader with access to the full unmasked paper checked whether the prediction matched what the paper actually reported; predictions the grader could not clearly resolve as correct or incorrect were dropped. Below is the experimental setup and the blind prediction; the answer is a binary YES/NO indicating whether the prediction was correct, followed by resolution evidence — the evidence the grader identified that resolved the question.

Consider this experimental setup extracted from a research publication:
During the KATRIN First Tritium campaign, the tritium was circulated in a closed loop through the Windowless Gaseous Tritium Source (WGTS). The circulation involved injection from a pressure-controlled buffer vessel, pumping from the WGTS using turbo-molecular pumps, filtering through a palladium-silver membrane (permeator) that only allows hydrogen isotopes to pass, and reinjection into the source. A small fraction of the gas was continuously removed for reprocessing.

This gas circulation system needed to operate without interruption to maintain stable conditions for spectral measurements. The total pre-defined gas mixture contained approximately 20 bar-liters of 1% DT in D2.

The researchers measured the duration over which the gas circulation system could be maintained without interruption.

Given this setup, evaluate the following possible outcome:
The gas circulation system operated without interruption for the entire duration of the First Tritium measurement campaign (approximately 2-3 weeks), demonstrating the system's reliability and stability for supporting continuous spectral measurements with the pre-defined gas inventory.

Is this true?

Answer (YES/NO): NO